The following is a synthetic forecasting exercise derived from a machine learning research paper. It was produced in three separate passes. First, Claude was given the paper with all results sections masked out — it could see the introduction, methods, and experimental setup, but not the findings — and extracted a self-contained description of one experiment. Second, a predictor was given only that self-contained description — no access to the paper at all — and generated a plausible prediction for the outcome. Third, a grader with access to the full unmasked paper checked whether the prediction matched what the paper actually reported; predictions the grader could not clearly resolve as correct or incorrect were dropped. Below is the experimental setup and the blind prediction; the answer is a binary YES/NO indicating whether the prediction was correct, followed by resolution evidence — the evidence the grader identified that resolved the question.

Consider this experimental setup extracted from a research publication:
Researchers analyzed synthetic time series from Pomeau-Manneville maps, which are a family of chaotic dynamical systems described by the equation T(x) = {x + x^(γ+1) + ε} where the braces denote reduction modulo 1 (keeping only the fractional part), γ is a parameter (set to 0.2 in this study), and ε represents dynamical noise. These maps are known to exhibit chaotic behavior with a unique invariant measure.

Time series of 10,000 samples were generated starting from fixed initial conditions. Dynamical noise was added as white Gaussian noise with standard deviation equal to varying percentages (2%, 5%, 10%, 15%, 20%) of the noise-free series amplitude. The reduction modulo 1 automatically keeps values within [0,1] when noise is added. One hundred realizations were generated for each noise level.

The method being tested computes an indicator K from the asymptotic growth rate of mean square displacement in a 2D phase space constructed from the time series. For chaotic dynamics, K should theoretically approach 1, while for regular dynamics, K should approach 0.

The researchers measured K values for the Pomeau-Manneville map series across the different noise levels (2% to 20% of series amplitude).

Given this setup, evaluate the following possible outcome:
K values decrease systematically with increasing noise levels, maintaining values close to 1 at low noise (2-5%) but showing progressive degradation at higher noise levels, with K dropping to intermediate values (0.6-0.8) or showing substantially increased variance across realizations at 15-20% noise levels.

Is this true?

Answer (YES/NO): NO